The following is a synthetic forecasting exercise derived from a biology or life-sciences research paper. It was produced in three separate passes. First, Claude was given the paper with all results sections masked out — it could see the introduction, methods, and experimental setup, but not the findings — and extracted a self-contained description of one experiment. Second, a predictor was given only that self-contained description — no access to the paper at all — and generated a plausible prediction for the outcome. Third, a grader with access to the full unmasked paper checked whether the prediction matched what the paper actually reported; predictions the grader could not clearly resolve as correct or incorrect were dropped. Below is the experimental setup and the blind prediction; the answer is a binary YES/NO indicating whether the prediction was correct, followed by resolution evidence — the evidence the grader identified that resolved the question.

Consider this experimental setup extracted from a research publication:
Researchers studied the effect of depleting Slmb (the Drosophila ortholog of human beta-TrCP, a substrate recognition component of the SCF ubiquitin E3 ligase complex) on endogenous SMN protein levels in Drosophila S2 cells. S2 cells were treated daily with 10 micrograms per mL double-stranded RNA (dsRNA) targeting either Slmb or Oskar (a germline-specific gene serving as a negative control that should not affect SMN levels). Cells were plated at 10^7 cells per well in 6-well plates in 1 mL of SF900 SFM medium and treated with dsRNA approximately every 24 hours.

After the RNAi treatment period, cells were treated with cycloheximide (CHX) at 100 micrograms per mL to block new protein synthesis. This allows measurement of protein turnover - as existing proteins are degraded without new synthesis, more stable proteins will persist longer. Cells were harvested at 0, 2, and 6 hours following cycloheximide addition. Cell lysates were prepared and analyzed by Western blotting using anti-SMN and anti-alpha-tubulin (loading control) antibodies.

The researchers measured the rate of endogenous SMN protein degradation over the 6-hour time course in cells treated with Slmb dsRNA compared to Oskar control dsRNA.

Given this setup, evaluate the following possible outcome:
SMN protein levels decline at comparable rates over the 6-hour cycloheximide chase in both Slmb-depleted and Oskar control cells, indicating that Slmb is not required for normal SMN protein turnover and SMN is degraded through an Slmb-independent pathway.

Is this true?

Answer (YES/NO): NO